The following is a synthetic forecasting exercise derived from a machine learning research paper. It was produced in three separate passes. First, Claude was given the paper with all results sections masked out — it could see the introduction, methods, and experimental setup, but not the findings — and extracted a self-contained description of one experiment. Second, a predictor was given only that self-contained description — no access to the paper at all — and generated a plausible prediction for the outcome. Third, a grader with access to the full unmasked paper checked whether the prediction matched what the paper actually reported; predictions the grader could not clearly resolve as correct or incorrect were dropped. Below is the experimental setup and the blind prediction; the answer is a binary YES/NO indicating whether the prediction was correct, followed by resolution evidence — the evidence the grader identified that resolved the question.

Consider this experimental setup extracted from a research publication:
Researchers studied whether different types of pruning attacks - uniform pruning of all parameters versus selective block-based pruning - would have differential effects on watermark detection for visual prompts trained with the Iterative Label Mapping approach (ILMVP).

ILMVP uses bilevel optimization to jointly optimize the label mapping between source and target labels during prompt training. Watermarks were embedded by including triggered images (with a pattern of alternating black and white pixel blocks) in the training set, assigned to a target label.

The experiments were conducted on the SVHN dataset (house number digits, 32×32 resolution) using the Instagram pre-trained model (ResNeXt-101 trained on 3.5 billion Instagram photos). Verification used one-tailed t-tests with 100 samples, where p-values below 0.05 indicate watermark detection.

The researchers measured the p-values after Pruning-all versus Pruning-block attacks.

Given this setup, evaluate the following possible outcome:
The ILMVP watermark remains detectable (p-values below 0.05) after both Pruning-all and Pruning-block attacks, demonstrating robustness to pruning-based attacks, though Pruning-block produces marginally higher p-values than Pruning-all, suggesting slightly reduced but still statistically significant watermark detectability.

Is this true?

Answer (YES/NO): NO